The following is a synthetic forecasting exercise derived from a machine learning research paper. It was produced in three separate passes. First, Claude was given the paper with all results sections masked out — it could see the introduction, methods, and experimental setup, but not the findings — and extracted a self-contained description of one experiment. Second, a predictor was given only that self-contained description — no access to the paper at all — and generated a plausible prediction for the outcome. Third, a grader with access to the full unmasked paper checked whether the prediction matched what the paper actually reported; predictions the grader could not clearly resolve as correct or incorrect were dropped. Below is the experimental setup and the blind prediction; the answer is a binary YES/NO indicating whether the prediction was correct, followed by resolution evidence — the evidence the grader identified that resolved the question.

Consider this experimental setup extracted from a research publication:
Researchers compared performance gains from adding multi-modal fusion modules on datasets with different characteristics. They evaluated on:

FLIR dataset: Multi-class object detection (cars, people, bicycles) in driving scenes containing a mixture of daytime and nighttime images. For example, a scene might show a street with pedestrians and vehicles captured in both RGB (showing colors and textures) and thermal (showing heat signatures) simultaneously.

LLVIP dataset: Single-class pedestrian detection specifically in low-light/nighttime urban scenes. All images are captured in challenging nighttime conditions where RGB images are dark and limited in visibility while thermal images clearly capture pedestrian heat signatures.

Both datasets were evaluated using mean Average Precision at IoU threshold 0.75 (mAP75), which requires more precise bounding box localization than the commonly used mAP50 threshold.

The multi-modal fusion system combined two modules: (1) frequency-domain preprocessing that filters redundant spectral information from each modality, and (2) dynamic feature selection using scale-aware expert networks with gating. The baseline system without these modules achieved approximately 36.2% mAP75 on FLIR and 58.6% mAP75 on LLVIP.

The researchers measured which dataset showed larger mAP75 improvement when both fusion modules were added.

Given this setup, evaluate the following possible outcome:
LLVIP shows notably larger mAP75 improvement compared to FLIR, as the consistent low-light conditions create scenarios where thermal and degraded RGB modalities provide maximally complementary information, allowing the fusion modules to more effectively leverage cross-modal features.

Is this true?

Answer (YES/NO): YES